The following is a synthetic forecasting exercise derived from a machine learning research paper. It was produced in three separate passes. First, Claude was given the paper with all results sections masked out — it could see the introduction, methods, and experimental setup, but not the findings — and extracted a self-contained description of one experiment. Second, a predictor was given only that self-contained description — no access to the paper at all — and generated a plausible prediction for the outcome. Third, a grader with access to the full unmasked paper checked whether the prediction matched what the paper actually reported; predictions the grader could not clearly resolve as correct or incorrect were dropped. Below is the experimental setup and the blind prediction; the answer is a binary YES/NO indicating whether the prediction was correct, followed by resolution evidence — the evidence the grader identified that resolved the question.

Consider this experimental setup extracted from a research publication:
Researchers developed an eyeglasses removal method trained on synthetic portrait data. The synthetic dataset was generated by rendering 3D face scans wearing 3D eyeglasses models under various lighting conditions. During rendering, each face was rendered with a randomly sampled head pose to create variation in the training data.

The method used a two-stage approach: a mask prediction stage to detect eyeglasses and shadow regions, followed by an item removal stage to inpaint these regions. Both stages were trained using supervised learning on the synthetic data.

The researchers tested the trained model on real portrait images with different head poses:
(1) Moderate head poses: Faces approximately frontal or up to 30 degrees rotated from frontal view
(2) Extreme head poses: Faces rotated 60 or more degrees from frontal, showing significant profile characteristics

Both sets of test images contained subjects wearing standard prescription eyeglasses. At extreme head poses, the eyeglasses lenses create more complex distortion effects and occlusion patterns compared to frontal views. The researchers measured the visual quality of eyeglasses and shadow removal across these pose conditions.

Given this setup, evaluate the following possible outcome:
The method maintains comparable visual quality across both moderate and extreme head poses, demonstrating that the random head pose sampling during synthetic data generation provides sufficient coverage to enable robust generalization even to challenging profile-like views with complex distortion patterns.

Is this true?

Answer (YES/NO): NO